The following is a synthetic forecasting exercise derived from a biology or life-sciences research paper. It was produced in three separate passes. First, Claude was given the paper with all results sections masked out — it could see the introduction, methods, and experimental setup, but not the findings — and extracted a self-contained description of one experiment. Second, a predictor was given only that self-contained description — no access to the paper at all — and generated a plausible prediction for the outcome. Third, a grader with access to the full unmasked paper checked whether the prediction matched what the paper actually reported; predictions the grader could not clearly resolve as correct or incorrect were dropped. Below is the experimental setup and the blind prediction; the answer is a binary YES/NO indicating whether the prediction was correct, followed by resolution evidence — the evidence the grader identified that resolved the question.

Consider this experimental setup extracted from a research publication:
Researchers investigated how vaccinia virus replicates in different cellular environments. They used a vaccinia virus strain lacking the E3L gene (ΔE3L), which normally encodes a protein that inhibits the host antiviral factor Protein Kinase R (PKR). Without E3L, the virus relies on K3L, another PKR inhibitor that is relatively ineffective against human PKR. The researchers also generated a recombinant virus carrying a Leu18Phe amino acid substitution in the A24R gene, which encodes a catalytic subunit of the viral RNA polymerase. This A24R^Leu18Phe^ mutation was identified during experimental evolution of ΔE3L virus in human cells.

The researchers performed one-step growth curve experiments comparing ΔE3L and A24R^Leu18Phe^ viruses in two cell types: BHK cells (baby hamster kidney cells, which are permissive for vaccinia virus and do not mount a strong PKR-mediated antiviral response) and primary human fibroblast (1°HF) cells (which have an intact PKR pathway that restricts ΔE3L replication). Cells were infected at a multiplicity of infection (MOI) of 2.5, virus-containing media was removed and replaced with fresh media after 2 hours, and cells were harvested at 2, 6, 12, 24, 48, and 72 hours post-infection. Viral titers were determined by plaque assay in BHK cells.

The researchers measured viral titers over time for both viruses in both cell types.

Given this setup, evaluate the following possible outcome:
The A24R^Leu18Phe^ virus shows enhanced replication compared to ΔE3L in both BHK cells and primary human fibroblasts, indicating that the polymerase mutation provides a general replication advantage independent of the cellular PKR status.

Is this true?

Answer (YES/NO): NO